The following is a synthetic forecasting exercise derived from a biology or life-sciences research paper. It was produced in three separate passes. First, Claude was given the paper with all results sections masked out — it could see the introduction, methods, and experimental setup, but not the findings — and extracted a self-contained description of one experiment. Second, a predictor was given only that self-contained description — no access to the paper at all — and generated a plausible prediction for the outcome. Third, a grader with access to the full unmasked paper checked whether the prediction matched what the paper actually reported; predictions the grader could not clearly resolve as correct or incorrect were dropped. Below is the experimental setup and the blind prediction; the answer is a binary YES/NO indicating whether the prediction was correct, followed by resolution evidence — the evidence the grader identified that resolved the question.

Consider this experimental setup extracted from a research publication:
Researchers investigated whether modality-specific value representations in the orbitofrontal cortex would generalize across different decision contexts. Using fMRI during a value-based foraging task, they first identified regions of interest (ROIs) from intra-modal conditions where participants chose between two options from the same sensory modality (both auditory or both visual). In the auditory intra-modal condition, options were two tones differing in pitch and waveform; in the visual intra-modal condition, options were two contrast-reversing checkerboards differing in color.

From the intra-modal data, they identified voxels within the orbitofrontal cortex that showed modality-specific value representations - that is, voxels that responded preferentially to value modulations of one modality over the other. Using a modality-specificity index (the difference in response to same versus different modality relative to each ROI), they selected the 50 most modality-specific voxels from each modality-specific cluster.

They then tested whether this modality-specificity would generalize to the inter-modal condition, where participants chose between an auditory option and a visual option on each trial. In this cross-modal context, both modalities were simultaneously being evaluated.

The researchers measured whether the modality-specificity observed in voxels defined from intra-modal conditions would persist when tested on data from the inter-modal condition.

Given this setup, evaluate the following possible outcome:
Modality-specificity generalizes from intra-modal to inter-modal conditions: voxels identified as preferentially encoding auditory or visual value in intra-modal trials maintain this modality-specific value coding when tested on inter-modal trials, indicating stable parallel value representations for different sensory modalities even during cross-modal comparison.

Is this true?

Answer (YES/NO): YES